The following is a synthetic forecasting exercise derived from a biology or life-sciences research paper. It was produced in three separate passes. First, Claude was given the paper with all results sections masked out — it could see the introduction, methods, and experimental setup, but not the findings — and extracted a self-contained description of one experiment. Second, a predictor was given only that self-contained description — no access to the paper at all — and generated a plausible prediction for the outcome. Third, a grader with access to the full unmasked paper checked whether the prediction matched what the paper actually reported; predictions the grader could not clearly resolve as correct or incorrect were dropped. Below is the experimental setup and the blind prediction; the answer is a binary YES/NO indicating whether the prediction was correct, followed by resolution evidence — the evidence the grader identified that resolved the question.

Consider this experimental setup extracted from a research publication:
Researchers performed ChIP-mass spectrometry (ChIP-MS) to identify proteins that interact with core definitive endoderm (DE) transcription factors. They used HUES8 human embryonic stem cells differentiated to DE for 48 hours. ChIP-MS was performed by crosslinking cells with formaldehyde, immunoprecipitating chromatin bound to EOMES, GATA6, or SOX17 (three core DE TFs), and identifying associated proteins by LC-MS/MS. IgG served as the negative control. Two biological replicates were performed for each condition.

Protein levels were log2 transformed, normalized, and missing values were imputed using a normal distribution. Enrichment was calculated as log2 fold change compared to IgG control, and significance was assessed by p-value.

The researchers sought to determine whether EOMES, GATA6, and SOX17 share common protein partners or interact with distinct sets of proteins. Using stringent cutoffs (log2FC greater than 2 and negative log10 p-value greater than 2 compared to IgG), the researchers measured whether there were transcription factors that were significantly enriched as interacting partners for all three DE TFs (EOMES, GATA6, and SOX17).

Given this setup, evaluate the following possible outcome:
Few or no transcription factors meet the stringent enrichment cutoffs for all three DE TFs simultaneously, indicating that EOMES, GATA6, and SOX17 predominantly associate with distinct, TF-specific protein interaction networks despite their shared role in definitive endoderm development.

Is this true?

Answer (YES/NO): NO